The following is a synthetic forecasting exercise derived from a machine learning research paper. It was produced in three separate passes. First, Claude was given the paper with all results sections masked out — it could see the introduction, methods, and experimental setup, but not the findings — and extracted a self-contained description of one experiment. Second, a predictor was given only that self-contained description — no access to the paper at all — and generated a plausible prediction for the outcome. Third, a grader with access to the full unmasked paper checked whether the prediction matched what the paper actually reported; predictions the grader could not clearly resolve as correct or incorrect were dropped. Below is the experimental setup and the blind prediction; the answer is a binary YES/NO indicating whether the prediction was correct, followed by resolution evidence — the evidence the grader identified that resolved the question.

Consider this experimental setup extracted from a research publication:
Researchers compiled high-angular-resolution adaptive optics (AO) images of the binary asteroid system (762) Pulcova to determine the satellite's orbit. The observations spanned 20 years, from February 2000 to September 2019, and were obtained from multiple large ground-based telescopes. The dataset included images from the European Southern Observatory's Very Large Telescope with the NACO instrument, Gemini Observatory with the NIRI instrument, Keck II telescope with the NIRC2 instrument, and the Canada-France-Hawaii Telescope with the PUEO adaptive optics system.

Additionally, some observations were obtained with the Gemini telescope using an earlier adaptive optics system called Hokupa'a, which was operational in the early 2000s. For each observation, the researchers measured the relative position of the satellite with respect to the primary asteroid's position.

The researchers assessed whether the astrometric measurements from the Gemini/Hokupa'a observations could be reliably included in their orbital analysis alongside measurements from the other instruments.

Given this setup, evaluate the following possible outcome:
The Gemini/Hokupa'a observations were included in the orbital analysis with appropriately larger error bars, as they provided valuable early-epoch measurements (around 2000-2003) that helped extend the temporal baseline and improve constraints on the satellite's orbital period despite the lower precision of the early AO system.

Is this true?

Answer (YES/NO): NO